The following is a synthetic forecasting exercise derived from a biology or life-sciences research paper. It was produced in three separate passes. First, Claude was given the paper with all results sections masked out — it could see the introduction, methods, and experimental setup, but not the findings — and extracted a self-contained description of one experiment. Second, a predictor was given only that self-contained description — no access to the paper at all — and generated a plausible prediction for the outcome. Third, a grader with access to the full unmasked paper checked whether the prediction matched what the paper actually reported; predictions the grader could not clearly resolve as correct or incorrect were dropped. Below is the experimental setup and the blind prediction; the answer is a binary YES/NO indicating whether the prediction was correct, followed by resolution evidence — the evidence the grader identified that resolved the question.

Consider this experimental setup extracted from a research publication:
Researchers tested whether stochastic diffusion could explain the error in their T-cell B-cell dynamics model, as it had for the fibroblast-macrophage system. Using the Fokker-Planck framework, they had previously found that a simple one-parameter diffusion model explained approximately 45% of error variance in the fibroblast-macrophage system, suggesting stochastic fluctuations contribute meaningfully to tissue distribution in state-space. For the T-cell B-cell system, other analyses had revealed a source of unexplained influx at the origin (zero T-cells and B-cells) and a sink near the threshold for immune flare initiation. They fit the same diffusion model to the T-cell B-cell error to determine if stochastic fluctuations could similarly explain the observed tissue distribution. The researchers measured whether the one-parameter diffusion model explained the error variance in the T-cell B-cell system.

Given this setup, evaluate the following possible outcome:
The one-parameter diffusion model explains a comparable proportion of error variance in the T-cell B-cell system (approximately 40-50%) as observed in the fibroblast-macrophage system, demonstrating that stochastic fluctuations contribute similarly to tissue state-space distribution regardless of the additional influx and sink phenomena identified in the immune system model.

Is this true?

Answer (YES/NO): NO